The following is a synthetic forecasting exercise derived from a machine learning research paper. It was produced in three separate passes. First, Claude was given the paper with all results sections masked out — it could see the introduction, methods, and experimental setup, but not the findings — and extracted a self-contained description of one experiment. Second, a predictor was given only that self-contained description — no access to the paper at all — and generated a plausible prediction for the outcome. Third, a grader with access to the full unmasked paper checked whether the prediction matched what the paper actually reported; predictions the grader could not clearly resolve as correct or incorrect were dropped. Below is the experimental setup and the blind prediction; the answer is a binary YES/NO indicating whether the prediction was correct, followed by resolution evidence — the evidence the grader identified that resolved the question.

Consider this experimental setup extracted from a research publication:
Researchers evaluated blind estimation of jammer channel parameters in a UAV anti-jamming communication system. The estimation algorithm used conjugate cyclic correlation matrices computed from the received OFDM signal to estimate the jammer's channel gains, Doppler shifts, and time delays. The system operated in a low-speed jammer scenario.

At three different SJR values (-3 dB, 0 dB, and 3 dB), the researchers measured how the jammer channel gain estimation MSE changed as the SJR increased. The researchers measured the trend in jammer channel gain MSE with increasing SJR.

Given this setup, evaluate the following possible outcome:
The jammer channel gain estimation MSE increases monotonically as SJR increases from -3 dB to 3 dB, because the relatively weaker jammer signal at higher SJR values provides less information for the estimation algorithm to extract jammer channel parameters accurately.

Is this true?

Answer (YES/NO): YES